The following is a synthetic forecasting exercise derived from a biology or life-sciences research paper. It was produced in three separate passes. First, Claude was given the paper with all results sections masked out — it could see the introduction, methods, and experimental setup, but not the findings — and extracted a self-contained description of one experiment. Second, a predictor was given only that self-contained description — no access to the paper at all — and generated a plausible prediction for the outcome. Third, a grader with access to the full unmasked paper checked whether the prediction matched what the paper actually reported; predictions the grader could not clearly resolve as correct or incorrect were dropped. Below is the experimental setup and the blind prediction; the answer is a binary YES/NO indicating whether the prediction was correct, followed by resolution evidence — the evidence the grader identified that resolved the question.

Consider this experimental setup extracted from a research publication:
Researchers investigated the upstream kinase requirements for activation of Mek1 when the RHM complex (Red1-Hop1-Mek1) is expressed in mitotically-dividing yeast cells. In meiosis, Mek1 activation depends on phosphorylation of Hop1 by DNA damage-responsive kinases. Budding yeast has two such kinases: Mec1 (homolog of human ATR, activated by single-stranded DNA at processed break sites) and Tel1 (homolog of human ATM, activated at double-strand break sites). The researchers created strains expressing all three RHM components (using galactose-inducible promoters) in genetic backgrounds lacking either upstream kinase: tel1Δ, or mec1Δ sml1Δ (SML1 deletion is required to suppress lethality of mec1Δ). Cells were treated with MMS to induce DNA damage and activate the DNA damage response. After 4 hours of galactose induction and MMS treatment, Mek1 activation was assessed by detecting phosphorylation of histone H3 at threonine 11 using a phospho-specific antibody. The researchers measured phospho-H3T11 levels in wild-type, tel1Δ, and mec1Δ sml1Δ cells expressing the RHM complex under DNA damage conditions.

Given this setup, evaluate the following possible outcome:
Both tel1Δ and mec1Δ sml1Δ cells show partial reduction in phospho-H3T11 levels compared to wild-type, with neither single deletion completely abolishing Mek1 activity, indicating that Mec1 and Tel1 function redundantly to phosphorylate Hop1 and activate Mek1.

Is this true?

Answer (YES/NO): NO